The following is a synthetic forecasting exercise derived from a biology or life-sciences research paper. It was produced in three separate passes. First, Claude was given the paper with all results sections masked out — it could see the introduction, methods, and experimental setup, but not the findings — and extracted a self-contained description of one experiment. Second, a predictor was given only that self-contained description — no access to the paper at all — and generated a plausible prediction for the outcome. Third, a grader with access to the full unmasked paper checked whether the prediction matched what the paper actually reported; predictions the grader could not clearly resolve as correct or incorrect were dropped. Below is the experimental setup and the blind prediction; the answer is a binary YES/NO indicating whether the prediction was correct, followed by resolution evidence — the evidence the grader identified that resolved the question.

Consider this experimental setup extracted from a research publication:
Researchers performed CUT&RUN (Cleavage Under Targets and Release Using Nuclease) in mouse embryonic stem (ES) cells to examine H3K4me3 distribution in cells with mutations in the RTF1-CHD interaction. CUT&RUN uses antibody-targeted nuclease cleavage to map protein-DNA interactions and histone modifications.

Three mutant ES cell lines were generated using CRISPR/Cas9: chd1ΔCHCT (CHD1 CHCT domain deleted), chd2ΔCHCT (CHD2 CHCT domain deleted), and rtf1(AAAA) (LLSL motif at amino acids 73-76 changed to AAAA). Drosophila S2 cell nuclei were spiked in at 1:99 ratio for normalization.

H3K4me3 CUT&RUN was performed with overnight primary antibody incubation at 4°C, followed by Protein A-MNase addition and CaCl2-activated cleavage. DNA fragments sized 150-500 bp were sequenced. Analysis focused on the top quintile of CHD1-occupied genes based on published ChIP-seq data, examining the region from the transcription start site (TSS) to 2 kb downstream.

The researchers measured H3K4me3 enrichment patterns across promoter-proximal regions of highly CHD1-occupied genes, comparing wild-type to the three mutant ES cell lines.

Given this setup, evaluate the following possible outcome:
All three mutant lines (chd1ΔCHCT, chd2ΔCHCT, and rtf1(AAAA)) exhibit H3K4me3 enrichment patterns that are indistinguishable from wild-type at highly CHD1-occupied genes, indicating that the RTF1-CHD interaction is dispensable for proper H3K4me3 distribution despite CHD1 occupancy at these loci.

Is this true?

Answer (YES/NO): YES